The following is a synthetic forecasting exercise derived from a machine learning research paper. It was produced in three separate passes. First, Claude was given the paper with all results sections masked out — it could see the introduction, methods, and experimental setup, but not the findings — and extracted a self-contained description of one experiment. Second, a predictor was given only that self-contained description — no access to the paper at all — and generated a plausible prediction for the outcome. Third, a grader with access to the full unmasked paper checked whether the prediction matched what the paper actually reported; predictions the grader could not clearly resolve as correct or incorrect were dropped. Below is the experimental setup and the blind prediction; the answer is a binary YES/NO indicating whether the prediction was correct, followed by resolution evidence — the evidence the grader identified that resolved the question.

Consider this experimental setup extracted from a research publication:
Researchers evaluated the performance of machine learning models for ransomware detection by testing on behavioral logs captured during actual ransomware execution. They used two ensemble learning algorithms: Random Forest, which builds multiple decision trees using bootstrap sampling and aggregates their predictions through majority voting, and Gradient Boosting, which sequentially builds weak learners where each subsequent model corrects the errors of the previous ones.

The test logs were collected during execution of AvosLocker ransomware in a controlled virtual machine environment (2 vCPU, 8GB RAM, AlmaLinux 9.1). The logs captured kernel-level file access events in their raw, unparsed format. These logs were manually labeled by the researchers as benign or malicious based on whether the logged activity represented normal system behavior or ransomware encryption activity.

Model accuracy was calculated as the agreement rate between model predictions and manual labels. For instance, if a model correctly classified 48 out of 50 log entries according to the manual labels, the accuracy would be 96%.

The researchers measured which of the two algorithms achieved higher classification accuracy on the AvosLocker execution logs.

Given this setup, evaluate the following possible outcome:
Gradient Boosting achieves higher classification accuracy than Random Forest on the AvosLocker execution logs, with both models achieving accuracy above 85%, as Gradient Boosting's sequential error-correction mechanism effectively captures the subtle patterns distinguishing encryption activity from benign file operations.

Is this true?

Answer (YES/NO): NO